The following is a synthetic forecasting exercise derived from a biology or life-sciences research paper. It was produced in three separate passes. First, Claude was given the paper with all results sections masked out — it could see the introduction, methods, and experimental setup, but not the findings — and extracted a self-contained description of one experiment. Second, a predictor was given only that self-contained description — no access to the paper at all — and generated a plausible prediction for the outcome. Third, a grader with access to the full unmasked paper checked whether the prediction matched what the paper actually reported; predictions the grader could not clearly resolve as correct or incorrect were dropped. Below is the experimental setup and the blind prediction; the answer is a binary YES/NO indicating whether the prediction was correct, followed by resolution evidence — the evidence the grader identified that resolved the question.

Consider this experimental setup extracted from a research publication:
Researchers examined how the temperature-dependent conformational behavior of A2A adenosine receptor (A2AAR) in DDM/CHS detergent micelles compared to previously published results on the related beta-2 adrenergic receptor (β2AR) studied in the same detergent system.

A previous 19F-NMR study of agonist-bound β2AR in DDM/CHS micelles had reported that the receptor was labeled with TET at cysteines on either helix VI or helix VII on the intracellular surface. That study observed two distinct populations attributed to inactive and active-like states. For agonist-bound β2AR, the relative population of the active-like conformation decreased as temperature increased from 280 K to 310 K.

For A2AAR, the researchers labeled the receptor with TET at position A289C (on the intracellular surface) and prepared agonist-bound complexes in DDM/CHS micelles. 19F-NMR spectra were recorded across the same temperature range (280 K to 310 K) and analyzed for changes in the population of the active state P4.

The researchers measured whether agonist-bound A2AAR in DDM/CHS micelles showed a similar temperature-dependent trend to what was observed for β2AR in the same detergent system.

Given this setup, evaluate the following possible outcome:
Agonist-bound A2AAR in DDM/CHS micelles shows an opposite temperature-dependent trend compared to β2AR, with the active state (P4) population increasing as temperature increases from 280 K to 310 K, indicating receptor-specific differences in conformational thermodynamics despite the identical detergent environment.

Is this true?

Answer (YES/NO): NO